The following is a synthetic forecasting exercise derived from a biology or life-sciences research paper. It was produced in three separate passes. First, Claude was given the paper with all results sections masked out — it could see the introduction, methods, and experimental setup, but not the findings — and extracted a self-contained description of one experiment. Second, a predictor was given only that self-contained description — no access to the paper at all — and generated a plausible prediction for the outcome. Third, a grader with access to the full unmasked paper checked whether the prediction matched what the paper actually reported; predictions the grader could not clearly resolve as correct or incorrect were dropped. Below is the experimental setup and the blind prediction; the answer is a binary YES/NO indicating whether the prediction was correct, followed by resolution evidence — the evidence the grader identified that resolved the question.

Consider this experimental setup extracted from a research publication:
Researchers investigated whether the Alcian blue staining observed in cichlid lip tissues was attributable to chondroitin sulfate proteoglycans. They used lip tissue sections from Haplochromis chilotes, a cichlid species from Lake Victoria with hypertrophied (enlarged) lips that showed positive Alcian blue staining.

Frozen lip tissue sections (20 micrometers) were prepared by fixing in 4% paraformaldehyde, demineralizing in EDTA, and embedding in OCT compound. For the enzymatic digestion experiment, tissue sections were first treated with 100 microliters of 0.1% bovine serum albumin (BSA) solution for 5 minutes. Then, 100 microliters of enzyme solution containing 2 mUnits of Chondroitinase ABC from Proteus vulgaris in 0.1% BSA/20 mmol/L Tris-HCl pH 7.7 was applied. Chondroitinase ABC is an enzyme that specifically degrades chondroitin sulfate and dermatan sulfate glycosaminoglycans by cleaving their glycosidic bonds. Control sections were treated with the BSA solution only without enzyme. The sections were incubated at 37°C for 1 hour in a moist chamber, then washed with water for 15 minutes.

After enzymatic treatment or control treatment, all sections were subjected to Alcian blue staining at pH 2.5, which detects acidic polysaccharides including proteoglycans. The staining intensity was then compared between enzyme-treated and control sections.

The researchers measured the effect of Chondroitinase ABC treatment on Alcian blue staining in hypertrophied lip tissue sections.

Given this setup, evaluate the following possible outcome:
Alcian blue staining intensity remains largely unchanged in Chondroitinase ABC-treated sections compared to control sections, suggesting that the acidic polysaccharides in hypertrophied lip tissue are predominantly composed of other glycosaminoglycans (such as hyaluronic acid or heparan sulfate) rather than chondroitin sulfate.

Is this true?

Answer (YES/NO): NO